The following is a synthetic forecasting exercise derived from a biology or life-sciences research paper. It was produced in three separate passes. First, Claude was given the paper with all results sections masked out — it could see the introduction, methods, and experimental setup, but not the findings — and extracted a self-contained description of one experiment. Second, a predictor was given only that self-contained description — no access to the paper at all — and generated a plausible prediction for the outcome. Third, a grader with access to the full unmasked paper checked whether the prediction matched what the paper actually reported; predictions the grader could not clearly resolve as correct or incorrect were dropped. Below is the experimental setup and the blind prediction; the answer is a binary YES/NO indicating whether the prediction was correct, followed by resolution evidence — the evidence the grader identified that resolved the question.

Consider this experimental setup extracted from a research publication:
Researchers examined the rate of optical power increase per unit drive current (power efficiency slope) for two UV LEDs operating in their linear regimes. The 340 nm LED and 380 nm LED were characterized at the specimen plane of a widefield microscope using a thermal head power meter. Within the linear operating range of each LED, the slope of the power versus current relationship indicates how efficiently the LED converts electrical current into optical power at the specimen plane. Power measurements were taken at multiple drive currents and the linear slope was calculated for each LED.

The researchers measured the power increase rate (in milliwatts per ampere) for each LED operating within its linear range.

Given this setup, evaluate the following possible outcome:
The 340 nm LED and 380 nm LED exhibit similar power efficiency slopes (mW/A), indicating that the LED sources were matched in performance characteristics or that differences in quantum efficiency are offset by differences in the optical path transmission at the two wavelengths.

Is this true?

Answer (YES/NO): NO